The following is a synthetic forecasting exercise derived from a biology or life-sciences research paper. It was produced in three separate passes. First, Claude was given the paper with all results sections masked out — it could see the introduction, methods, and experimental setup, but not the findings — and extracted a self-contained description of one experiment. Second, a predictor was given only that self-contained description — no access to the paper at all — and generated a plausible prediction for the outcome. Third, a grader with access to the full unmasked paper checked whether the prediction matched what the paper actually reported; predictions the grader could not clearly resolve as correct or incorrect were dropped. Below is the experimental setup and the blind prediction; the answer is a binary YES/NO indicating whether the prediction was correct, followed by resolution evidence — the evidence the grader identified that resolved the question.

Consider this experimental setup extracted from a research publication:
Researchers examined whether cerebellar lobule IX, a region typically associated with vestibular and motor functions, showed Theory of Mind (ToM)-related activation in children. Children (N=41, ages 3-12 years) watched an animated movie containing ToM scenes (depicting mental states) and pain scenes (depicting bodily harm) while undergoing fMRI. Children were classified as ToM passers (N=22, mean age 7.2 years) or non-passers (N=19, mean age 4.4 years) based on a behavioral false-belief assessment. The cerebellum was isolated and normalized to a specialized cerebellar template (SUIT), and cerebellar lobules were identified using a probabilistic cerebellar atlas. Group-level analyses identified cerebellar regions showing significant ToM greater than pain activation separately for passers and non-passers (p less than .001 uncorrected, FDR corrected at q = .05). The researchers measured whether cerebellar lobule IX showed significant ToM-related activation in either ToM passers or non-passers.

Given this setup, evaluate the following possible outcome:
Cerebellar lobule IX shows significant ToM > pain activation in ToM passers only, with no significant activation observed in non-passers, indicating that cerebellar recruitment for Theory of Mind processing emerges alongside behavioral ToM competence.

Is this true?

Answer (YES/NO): NO